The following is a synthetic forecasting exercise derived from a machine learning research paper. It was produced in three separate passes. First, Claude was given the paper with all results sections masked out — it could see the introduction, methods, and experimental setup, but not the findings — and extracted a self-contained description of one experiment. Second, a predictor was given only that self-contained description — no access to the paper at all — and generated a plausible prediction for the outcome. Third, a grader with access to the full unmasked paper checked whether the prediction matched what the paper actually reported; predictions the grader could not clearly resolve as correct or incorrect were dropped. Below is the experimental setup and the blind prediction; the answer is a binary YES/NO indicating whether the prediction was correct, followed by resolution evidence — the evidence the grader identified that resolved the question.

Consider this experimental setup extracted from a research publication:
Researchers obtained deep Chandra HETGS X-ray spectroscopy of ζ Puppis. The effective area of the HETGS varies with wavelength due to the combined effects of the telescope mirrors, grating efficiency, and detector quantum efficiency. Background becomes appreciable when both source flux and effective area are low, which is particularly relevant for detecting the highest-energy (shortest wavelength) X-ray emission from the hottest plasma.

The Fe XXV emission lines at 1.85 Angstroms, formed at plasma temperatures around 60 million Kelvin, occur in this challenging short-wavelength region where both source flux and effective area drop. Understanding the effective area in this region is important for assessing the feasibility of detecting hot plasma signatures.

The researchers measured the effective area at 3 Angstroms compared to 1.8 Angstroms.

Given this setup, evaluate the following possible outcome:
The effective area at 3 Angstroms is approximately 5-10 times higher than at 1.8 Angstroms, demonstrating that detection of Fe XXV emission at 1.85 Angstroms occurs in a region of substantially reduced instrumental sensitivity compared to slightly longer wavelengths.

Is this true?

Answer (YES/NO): NO